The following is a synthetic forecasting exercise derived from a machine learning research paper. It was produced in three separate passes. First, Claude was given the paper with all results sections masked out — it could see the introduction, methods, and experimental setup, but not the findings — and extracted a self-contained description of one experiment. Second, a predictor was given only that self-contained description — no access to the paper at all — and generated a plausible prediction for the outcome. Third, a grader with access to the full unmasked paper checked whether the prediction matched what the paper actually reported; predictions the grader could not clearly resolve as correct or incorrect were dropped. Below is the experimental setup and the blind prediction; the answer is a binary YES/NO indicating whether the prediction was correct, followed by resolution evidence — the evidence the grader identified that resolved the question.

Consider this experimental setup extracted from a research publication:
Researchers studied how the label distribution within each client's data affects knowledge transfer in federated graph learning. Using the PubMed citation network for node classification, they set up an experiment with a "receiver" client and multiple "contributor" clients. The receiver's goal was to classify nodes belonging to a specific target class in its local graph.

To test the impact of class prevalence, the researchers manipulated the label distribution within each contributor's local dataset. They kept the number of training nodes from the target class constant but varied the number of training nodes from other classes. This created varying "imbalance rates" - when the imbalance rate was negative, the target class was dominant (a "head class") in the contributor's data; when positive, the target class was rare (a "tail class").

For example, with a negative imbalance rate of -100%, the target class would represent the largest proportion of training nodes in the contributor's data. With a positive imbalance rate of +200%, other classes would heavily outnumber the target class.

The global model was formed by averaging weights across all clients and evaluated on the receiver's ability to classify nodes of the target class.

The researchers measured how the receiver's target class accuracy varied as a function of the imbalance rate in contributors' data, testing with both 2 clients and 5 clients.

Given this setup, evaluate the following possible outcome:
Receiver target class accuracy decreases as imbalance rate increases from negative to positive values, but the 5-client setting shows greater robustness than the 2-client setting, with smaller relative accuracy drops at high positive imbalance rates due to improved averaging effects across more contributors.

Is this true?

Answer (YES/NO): NO